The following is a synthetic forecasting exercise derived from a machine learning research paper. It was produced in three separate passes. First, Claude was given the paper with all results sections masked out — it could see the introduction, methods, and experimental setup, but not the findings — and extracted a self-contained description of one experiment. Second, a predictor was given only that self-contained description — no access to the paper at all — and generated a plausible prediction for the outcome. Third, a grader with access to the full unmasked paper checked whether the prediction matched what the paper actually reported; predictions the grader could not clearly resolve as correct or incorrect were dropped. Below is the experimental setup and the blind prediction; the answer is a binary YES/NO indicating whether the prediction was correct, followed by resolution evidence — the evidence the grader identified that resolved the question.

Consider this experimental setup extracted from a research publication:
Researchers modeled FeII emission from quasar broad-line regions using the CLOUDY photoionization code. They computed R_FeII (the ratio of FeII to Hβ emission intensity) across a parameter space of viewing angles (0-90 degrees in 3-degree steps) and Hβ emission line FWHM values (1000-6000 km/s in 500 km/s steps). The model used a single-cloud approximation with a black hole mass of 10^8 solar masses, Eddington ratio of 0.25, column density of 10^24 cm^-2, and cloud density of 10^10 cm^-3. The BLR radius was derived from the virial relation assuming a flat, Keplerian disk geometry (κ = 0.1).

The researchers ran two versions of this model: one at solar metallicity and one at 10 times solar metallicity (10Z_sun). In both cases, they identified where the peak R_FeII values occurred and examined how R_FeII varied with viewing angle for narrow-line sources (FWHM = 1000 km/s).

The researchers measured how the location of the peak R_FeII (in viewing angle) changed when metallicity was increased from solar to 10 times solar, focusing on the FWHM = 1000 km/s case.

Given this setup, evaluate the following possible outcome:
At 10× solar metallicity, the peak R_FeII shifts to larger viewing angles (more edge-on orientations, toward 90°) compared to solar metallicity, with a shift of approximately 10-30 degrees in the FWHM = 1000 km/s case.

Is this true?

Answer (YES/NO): YES